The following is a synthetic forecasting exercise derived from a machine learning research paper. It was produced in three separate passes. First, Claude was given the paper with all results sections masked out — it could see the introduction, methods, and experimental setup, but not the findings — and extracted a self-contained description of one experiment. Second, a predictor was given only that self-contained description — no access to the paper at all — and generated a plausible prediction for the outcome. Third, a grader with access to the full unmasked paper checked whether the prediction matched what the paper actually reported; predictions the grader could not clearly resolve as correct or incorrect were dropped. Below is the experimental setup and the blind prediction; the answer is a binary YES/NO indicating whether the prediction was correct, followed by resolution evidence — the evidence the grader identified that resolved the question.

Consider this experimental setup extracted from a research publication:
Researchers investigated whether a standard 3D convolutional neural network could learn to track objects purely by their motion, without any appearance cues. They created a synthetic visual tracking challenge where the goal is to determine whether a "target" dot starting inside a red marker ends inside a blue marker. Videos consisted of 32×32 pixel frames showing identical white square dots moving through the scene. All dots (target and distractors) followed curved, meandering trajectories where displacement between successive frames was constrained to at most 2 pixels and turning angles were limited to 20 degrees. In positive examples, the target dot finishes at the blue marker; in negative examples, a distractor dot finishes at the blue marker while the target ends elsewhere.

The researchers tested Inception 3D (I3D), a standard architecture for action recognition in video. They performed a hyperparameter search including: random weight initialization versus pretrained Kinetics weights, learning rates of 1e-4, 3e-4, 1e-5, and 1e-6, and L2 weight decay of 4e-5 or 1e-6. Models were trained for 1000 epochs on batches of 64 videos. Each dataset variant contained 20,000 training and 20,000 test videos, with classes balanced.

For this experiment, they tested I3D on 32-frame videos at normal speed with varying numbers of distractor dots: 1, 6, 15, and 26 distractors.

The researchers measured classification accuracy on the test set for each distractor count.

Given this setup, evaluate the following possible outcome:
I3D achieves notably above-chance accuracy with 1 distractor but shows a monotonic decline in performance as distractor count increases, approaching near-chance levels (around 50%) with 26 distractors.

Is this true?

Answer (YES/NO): NO